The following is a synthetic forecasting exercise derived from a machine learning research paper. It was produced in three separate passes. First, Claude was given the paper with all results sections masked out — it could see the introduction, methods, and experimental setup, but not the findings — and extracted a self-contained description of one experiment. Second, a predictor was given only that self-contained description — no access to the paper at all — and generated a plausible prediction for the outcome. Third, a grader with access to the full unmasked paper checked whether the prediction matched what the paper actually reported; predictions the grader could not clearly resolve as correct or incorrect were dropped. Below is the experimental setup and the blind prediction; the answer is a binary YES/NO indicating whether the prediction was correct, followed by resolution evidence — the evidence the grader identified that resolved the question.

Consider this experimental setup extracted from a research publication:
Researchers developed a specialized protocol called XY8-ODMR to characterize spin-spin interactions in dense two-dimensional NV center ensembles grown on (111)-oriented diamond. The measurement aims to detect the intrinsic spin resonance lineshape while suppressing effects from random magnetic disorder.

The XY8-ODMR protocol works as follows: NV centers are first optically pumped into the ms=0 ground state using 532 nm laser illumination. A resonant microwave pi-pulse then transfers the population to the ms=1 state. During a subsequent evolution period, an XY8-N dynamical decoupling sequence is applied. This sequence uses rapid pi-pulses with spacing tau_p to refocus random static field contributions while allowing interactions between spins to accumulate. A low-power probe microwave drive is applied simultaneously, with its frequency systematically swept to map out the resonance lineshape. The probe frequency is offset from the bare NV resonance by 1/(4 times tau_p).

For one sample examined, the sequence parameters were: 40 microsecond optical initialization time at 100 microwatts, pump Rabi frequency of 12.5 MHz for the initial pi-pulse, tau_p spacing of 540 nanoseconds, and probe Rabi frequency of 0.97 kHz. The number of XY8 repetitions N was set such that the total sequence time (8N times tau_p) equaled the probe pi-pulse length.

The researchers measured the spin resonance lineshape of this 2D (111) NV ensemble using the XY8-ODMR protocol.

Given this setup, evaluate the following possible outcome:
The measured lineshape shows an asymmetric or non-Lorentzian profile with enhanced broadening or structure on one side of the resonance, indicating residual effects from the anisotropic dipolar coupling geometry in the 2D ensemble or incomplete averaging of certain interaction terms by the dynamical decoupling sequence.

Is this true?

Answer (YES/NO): NO